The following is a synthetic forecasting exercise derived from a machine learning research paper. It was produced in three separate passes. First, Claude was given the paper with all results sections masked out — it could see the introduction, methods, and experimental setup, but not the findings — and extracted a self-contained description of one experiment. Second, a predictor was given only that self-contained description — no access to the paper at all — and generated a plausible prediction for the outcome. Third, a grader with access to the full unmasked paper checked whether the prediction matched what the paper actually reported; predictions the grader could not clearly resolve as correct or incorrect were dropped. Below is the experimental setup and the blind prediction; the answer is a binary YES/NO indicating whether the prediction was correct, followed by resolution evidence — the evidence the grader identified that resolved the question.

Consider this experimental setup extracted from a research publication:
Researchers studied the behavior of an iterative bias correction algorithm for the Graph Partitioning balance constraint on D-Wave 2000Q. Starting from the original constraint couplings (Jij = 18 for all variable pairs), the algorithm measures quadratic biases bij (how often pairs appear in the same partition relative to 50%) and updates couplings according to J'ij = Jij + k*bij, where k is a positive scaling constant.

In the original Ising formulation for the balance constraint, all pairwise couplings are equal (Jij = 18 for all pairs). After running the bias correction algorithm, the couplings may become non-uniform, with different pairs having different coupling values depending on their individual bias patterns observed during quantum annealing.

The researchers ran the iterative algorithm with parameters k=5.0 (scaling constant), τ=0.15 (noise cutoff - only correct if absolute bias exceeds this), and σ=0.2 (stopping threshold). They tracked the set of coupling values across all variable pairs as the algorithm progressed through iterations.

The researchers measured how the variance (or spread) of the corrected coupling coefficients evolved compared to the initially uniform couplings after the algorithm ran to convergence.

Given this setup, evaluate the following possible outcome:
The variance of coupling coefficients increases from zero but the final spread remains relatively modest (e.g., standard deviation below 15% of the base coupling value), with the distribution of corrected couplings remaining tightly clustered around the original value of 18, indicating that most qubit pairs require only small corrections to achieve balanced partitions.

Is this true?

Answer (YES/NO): NO